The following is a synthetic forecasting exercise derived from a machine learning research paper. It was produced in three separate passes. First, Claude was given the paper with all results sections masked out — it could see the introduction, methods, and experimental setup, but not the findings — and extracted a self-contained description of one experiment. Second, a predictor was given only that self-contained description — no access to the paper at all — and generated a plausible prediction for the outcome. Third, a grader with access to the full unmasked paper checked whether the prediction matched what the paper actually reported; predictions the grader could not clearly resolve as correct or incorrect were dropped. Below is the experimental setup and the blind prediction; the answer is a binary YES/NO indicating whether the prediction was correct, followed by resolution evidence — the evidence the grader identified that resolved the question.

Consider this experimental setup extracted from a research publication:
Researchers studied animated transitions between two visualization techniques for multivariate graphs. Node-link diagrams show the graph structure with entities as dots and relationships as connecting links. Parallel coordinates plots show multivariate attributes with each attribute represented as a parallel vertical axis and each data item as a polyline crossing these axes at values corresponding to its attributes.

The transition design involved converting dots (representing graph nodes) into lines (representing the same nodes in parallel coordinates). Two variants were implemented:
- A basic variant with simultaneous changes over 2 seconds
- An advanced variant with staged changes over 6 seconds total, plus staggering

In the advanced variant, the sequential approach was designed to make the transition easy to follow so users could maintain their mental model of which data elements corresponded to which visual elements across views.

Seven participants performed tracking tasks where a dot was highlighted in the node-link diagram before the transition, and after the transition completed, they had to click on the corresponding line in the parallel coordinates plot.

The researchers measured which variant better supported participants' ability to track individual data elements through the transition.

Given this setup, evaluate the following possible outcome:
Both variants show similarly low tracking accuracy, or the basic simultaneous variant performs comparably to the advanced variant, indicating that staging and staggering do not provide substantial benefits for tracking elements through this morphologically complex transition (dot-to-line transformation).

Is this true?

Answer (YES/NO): NO